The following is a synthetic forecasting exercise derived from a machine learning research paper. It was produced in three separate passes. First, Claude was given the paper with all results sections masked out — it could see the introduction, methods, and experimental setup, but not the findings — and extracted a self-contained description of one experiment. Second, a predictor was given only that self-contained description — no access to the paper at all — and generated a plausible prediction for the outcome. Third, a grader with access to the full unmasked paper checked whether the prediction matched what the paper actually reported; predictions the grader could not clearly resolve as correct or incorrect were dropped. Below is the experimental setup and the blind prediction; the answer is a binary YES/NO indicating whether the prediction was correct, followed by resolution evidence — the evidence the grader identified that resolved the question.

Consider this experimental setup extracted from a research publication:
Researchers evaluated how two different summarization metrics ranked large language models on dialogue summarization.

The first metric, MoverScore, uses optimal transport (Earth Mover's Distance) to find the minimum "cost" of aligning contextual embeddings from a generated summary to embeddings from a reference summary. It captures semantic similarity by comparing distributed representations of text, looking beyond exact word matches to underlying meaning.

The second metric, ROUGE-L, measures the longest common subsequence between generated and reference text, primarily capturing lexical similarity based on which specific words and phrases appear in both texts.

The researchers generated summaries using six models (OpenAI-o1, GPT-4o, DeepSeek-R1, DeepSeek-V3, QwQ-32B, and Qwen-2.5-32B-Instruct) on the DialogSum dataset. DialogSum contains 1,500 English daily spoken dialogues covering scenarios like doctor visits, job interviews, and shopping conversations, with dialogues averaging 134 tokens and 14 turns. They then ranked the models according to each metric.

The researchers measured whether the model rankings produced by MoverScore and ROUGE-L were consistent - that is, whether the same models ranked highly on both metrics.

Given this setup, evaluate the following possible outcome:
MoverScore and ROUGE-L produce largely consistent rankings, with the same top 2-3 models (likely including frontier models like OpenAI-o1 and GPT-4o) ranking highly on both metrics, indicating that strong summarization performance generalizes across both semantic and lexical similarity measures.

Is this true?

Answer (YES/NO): NO